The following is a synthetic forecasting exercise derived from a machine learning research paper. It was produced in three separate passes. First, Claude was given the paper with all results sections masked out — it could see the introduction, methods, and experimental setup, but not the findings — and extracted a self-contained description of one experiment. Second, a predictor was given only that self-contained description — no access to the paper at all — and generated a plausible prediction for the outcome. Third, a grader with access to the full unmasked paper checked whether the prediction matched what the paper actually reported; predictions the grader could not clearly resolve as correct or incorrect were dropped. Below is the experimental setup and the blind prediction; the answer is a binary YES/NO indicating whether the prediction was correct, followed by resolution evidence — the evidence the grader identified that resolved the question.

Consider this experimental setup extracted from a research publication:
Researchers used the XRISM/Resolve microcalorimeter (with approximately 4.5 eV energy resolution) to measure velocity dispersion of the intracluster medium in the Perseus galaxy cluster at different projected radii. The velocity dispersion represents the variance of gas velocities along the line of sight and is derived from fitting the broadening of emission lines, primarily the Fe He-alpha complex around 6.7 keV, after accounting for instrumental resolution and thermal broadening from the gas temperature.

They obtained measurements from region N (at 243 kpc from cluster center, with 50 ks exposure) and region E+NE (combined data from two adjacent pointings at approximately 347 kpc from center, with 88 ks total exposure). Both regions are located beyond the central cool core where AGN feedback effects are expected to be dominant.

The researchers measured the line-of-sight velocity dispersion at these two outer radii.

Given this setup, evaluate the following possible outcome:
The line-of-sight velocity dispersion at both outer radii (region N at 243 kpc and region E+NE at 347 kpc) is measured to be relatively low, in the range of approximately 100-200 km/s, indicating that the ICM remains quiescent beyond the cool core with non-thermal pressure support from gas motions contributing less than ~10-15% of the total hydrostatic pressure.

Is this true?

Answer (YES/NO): NO